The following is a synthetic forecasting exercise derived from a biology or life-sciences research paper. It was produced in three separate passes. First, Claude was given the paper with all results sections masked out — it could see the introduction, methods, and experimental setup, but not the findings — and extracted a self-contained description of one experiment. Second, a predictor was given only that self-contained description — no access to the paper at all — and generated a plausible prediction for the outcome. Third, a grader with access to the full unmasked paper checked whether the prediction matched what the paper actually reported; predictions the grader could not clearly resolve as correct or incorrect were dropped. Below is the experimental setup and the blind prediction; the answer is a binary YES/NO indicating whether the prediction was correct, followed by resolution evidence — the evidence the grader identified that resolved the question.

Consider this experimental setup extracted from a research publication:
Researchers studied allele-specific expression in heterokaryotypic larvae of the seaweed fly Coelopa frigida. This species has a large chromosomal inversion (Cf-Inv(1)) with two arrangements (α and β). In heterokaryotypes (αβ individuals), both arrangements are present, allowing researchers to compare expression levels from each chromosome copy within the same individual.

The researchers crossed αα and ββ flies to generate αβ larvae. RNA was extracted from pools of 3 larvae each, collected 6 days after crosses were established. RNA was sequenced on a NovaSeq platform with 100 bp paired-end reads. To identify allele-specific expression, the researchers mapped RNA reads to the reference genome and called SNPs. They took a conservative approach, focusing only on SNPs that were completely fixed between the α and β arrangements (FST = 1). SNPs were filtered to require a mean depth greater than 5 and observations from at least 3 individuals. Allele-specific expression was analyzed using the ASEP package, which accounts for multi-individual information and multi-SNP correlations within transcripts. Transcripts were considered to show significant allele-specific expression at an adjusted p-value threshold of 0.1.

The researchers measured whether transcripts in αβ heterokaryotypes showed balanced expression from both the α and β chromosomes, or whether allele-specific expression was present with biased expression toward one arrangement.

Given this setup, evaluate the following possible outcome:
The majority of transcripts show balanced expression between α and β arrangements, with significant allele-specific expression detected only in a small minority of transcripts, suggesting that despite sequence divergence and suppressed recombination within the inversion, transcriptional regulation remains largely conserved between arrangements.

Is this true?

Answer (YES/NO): NO